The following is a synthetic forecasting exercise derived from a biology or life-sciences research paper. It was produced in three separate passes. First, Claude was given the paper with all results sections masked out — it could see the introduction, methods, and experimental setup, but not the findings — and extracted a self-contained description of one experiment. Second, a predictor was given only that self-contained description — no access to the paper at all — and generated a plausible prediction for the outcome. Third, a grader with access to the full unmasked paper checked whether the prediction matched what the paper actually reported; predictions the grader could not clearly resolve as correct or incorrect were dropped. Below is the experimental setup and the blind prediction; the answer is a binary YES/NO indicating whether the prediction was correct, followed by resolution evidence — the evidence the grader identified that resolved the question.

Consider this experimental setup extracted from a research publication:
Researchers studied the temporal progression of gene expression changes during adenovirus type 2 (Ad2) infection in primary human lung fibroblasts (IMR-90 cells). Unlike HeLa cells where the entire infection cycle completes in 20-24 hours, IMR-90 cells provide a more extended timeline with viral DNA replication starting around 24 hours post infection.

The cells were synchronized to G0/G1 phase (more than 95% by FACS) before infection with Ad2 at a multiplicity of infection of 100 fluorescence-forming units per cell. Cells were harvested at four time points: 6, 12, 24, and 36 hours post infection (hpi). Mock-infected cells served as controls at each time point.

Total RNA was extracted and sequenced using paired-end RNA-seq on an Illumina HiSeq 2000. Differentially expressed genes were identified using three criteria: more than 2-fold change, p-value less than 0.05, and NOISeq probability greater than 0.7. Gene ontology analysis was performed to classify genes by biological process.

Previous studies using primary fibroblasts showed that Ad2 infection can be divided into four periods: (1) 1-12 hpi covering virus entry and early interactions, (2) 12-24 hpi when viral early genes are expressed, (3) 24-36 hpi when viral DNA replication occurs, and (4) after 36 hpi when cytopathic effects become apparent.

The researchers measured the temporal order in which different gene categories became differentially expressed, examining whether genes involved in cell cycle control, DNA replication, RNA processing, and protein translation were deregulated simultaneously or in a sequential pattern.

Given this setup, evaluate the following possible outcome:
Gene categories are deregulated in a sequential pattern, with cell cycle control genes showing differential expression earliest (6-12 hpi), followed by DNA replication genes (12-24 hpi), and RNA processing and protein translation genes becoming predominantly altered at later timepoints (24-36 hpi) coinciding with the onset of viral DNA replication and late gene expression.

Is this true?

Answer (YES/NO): NO